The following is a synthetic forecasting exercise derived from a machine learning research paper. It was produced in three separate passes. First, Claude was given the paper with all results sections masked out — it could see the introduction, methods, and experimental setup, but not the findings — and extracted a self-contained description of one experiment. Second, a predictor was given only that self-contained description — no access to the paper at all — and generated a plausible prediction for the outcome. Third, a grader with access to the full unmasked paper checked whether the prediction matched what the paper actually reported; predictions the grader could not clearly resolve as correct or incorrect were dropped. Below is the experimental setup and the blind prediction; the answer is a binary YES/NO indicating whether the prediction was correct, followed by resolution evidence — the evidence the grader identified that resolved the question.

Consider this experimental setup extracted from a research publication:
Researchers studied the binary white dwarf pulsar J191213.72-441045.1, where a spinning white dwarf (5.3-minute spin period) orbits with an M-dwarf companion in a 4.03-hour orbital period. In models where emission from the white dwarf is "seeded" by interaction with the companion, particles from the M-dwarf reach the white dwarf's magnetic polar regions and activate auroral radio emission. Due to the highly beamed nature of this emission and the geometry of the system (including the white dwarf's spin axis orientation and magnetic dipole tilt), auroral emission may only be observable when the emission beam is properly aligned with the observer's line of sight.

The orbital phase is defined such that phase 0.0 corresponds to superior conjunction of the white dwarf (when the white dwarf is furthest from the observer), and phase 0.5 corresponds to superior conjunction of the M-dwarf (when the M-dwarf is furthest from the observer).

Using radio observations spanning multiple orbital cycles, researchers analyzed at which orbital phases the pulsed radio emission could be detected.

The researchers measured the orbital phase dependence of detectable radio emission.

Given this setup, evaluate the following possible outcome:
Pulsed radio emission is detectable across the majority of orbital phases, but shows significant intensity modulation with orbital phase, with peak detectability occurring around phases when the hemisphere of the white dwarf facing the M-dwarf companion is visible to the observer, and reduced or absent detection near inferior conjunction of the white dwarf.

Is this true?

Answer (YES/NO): NO